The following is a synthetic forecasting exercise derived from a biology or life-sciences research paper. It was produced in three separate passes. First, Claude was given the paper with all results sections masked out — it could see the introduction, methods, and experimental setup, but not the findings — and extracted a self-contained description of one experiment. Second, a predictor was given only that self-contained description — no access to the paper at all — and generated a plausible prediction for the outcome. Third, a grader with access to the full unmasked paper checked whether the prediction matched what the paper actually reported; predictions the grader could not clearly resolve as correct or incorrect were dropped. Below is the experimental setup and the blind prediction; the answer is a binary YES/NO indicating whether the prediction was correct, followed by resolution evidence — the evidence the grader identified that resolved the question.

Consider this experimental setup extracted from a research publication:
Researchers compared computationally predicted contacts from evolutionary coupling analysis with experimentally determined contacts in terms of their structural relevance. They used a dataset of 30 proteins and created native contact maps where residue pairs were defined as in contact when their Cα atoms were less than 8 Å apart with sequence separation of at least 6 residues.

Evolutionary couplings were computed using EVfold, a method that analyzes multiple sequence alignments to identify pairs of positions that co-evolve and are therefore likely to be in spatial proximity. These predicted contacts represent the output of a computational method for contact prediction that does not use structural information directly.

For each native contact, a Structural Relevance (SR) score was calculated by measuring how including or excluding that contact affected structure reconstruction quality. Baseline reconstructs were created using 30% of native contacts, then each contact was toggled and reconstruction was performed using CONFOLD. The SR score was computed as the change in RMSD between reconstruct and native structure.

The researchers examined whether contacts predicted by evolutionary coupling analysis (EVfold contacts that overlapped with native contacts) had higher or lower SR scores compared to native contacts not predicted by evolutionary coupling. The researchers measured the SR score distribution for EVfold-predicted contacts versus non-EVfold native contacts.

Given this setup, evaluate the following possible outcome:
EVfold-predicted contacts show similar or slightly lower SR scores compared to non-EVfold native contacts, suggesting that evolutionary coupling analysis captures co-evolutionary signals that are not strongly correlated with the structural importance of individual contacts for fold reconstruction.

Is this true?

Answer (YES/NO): NO